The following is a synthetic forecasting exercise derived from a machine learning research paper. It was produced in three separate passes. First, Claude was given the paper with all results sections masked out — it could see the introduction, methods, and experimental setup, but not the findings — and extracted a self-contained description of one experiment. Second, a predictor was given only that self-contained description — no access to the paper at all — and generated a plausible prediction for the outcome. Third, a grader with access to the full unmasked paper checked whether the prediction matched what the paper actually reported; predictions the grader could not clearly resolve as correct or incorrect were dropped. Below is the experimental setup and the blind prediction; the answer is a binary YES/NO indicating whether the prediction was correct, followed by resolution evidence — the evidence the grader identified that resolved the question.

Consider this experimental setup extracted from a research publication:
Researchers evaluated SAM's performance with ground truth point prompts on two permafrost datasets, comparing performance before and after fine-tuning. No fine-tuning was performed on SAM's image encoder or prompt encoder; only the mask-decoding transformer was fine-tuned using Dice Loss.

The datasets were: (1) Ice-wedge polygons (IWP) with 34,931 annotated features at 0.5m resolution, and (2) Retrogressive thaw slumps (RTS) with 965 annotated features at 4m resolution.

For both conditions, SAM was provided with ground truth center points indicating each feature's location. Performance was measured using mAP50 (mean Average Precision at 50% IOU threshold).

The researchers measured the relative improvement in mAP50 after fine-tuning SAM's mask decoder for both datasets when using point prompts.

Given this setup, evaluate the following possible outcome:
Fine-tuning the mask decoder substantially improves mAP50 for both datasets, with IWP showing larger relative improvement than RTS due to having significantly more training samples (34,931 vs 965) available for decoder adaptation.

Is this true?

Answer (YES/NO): NO